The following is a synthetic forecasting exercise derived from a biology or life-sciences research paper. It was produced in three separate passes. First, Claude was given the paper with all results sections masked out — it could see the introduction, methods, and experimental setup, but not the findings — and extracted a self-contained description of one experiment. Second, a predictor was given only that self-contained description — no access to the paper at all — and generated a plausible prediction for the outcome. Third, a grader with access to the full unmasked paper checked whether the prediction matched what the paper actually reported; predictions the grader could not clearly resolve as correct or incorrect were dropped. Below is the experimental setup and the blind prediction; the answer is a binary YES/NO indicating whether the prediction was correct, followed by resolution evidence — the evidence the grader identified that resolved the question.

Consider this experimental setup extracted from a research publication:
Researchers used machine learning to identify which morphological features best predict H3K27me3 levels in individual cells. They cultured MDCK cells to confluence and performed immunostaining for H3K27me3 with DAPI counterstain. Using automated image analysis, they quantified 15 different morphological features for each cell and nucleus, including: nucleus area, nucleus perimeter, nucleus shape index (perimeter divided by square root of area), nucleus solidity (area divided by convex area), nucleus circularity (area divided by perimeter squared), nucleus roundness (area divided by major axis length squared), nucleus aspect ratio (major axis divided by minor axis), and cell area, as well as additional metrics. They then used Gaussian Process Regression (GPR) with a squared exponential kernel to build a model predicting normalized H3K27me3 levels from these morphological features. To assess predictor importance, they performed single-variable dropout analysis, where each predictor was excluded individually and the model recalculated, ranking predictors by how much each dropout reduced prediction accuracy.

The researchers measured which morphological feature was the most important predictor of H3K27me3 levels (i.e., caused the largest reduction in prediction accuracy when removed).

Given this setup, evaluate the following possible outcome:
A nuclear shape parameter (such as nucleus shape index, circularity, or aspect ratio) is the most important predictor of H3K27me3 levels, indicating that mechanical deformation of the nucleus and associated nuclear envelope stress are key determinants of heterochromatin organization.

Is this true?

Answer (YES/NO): NO